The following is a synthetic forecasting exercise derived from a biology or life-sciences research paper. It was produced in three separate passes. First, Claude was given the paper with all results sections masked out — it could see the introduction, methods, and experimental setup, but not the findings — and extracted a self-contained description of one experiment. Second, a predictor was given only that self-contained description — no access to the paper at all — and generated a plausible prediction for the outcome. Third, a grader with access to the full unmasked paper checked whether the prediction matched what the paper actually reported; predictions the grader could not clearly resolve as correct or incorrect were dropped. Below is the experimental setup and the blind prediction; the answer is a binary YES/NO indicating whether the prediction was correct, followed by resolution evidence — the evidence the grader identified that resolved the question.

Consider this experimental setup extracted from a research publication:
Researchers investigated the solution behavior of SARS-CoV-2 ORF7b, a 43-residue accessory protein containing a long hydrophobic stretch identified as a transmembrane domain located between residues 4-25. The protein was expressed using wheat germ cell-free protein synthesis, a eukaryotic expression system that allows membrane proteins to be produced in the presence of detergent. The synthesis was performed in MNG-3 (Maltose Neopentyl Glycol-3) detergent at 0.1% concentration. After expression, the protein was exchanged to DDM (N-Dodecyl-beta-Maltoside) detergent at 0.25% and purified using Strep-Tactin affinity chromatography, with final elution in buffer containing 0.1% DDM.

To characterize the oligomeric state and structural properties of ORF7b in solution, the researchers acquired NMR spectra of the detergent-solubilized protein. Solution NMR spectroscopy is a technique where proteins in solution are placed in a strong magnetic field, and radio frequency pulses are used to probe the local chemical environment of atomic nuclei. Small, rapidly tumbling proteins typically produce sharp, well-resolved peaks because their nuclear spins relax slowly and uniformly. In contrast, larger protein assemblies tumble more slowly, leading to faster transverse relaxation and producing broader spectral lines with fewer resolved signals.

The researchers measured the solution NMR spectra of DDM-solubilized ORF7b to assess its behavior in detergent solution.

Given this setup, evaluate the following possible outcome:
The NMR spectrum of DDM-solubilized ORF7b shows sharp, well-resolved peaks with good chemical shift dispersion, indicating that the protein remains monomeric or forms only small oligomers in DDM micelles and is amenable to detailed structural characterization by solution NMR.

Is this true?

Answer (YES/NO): NO